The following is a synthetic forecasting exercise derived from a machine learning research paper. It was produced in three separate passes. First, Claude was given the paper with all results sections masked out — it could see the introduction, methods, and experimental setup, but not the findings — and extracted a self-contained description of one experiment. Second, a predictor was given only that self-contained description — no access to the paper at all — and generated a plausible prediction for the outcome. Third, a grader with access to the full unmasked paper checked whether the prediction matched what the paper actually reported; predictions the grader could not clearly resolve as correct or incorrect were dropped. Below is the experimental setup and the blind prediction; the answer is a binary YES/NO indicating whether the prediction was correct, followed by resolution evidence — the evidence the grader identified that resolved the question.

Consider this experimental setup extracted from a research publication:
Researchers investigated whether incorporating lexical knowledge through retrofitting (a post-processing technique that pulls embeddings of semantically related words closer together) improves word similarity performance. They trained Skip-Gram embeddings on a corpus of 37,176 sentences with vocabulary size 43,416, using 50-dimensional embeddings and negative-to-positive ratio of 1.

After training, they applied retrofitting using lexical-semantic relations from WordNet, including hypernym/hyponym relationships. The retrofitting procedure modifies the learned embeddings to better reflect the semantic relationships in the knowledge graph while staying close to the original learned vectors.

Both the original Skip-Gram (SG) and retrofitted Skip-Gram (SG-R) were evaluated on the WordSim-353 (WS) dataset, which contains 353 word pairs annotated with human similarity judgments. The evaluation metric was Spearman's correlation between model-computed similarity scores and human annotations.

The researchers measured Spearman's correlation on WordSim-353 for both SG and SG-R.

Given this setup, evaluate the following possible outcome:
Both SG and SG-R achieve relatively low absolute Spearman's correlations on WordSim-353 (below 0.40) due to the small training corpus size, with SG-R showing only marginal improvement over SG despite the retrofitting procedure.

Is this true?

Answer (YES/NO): YES